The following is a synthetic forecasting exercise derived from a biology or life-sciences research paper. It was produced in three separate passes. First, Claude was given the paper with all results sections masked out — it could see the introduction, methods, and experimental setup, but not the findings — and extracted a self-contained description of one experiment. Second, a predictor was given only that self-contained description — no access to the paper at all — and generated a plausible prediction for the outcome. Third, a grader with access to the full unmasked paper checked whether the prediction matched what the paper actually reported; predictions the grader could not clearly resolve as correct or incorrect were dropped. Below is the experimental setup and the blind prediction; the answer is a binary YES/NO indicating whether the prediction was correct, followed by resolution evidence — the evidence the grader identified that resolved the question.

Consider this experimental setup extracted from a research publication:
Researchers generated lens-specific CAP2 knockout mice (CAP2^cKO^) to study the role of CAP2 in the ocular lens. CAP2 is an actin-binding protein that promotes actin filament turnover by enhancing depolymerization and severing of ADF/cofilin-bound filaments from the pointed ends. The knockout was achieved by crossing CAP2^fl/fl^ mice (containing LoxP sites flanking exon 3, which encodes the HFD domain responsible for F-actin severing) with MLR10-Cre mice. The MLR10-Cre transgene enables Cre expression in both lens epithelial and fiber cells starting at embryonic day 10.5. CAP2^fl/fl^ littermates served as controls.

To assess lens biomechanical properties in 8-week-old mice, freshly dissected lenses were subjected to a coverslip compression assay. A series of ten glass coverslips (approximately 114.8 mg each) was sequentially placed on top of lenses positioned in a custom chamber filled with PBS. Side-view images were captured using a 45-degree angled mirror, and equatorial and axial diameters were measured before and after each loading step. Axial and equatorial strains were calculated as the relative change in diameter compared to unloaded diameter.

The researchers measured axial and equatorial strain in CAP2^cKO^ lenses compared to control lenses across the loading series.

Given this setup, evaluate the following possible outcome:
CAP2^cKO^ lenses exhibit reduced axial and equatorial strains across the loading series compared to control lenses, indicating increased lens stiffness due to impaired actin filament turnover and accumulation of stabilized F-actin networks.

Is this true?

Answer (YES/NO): NO